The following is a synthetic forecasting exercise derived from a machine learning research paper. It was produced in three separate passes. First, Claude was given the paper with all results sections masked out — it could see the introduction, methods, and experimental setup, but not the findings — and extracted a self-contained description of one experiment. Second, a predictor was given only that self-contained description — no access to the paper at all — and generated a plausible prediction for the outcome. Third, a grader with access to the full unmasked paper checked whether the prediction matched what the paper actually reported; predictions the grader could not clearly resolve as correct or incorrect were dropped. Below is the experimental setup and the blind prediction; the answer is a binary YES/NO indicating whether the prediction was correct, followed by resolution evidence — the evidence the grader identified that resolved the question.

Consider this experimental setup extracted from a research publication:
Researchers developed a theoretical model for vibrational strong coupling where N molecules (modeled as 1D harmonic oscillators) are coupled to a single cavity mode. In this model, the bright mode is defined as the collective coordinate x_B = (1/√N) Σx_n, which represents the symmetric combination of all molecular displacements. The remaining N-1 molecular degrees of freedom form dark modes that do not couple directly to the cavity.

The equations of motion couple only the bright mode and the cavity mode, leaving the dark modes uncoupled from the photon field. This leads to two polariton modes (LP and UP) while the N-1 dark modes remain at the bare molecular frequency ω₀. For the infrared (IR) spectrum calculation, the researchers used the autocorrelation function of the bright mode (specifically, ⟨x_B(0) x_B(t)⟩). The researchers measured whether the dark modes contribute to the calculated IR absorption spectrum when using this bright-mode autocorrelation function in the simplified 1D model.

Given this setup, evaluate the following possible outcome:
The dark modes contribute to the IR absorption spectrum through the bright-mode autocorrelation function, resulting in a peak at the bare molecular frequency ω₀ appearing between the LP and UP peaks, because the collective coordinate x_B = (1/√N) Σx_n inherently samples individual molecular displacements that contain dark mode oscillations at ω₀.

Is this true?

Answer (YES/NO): NO